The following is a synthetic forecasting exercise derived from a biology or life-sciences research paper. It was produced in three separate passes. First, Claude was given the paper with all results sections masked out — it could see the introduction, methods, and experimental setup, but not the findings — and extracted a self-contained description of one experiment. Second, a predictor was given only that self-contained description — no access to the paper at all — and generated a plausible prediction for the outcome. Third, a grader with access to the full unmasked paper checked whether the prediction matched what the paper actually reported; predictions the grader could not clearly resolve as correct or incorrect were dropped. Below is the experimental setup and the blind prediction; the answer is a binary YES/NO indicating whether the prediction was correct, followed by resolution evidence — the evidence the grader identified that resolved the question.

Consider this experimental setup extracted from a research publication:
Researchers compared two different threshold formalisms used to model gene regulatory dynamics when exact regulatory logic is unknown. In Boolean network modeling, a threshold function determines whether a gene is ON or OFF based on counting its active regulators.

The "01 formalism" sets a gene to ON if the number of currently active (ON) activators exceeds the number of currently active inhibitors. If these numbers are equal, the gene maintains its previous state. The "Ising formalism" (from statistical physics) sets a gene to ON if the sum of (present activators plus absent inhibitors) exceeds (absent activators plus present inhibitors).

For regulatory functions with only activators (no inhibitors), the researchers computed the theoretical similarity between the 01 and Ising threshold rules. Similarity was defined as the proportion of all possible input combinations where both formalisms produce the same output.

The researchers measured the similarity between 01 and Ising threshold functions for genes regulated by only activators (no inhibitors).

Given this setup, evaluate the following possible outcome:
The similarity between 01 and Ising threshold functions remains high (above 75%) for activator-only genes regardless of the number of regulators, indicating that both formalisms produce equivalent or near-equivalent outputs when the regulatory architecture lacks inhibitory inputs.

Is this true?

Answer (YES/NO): NO